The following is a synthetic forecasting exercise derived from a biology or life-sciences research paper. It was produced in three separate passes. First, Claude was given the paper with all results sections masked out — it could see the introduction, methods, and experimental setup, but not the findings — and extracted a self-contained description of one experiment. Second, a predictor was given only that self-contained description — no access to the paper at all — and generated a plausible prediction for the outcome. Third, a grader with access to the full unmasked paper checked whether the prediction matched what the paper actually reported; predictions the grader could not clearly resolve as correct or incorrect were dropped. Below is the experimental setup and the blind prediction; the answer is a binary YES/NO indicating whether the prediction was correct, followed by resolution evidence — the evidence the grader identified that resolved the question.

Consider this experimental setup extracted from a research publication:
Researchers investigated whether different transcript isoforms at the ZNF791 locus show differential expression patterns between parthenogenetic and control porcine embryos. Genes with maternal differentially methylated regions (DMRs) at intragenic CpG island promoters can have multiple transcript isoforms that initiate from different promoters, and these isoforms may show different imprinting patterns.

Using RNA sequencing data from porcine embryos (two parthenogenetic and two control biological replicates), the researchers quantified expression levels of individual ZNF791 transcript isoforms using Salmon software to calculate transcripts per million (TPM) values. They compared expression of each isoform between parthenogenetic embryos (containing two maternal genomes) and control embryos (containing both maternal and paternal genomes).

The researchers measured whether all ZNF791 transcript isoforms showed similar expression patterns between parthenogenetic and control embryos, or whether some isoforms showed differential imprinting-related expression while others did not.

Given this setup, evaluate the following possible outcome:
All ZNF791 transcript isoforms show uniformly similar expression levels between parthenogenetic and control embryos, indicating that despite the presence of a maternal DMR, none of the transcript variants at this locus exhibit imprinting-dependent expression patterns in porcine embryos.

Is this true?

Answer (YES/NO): NO